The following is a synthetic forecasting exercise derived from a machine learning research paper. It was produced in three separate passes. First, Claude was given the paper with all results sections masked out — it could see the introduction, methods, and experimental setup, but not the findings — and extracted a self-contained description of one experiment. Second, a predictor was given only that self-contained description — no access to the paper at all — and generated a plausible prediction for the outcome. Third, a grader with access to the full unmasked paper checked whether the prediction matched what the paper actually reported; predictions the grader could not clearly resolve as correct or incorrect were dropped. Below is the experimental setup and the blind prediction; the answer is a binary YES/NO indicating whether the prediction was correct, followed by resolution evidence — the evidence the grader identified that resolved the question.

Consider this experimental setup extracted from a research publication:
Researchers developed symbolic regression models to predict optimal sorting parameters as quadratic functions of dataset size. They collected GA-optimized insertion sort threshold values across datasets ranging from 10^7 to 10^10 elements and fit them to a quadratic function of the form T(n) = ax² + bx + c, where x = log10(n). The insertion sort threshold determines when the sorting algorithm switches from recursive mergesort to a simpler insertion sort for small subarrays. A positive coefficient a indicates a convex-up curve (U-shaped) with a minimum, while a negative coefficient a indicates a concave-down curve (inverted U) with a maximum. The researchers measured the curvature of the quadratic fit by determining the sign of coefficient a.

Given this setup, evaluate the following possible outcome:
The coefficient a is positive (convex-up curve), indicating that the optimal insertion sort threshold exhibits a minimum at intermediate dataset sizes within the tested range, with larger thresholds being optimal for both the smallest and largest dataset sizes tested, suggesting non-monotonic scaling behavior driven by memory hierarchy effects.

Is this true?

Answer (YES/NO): NO